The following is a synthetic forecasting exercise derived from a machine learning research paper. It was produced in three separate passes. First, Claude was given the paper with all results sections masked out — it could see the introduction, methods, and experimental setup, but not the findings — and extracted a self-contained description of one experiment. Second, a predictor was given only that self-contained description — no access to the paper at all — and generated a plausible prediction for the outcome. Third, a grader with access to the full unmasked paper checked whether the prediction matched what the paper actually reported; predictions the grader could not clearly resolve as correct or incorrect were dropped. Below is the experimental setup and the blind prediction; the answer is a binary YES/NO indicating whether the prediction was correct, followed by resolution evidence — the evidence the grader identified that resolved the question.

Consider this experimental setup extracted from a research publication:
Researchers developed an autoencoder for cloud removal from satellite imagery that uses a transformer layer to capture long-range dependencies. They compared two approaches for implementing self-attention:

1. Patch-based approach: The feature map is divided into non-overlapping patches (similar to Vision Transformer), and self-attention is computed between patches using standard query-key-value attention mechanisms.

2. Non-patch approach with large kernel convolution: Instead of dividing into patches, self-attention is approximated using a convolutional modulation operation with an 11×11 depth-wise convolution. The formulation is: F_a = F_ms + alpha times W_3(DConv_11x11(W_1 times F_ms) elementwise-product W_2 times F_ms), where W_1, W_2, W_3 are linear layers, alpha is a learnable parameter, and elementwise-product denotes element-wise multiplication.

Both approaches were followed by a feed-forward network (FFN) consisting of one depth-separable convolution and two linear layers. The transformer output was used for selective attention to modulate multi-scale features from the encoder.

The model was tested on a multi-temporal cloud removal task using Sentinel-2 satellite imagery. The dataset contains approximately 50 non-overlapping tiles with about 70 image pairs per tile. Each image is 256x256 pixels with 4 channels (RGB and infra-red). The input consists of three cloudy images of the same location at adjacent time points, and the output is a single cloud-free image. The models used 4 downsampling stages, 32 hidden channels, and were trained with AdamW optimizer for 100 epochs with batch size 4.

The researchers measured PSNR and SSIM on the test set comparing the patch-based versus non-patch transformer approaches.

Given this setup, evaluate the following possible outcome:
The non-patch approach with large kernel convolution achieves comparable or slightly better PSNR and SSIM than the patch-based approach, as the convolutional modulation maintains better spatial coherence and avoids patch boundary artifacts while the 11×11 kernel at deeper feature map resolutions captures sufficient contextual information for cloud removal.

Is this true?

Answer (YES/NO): NO